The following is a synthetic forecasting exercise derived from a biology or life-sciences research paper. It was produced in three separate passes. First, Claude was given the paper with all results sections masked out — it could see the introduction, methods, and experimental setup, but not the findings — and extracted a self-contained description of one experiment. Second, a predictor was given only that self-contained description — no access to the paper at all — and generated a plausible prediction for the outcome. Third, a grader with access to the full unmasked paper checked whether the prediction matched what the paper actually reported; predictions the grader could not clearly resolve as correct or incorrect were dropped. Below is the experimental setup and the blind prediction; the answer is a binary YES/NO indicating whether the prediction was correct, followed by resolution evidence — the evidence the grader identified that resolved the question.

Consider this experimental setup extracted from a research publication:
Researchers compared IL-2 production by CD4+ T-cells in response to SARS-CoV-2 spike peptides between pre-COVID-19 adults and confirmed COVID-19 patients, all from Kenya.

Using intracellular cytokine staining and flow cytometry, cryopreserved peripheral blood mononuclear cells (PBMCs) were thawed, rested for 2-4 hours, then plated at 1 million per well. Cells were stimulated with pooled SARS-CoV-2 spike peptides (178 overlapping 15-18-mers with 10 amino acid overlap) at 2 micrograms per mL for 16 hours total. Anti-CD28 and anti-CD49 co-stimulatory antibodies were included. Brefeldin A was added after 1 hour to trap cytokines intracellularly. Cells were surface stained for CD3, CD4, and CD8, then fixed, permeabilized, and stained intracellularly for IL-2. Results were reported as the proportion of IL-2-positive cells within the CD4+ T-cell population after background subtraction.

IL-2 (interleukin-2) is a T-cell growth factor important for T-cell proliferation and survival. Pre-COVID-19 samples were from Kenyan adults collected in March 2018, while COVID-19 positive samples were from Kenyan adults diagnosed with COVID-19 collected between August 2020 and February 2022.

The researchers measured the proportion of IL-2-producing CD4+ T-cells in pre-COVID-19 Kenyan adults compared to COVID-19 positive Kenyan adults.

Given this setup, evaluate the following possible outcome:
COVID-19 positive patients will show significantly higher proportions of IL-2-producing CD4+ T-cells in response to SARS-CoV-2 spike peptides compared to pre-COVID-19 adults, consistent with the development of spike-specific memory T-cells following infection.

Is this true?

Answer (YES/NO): YES